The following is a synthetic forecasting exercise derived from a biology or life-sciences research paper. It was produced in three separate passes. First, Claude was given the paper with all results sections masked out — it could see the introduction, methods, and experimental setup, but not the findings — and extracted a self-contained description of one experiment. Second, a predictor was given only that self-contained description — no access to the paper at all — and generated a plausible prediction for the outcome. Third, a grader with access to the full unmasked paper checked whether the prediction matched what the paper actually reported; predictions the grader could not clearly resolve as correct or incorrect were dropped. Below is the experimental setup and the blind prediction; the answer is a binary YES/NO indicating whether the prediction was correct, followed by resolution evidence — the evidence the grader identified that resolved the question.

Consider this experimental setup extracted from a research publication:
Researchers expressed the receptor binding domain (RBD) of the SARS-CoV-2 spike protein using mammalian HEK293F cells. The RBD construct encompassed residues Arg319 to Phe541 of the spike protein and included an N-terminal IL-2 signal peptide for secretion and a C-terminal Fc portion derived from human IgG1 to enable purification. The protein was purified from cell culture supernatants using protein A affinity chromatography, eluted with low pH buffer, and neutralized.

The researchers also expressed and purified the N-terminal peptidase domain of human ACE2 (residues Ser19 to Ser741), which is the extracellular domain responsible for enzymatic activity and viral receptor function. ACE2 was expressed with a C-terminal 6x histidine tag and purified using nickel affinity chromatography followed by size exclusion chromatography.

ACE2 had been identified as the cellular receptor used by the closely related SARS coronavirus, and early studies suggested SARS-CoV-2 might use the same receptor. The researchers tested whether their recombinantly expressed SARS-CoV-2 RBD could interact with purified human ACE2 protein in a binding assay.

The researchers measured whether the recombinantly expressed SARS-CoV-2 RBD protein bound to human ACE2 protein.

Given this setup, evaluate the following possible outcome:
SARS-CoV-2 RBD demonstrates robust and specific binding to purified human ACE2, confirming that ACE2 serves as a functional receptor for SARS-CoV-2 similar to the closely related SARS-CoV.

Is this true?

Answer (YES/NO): YES